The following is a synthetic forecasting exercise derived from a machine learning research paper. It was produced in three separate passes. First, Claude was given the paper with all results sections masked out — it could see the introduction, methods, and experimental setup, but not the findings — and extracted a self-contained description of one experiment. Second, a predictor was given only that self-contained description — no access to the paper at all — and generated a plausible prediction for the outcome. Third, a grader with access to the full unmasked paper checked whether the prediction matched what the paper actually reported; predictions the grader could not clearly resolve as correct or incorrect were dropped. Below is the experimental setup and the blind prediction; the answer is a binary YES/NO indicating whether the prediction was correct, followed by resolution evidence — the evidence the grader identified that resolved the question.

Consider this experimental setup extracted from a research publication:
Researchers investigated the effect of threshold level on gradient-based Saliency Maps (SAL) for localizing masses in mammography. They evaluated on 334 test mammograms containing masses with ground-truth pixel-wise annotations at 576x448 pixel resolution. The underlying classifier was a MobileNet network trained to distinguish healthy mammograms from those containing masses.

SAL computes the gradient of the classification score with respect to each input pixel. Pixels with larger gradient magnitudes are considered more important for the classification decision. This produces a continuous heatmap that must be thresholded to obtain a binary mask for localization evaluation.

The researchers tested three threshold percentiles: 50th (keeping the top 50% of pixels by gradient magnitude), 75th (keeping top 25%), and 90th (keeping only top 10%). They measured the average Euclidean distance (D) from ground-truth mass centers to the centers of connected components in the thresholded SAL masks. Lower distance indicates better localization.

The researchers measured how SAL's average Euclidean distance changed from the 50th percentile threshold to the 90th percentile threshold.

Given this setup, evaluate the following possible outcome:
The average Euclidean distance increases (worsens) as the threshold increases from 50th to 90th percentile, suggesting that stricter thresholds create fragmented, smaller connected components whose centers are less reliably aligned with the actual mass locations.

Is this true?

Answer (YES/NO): YES